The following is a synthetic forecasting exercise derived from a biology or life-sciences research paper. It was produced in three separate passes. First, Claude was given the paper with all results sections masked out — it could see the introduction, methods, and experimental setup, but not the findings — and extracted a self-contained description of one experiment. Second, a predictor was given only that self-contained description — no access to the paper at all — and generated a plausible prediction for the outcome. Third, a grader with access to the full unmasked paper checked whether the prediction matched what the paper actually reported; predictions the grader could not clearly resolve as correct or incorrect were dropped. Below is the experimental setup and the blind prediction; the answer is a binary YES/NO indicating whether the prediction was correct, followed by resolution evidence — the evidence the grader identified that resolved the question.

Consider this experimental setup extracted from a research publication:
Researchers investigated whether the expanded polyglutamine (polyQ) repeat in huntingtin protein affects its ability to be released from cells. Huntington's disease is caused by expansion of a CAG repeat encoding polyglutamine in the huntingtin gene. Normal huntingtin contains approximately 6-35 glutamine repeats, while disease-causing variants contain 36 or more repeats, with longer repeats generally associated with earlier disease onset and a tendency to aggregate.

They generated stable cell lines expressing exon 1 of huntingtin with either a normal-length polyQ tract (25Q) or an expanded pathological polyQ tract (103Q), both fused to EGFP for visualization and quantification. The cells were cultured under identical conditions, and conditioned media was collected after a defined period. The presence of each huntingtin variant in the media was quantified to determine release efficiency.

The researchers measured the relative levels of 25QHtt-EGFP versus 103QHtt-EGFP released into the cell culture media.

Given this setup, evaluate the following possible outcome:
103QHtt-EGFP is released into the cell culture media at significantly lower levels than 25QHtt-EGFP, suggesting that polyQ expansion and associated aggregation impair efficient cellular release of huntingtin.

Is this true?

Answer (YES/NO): YES